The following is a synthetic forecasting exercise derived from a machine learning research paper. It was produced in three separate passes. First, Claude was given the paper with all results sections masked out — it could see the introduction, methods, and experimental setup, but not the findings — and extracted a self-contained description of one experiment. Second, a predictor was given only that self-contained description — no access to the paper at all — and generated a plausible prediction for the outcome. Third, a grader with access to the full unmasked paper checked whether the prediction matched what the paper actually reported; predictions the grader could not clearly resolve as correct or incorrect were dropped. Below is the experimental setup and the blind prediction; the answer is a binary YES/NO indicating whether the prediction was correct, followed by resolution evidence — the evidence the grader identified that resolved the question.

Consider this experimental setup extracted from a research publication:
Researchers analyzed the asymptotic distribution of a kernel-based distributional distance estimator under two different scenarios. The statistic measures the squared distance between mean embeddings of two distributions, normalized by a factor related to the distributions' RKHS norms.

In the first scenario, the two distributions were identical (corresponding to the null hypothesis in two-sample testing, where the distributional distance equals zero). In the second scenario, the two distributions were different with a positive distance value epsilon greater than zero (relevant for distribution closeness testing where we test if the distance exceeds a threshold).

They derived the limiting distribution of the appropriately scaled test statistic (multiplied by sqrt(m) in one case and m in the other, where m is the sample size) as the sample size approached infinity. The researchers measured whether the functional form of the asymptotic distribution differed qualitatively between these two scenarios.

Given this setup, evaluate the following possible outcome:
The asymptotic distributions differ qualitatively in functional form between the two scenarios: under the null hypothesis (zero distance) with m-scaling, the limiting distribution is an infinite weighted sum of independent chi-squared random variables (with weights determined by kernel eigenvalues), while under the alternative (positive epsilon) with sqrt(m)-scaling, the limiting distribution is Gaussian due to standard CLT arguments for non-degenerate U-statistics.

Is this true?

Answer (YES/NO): YES